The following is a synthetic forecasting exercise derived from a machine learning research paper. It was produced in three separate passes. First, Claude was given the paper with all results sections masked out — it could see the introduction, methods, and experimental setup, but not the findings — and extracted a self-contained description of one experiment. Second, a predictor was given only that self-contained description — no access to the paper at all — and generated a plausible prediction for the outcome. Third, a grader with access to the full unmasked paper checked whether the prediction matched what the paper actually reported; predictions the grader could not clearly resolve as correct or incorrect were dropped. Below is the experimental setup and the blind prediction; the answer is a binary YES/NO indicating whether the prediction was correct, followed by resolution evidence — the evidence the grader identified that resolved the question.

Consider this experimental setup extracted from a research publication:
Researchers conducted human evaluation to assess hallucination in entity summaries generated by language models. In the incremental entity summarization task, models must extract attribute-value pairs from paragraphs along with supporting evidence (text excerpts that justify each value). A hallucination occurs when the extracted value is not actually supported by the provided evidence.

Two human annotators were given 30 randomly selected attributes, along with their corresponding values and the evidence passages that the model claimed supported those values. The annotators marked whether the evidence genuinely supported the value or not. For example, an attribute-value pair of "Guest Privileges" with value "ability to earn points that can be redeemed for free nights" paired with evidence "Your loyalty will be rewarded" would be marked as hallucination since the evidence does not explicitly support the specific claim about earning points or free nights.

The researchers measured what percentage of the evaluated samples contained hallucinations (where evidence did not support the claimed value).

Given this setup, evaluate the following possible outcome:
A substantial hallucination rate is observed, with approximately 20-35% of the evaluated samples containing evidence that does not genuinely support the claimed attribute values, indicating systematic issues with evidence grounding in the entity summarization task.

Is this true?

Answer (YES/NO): YES